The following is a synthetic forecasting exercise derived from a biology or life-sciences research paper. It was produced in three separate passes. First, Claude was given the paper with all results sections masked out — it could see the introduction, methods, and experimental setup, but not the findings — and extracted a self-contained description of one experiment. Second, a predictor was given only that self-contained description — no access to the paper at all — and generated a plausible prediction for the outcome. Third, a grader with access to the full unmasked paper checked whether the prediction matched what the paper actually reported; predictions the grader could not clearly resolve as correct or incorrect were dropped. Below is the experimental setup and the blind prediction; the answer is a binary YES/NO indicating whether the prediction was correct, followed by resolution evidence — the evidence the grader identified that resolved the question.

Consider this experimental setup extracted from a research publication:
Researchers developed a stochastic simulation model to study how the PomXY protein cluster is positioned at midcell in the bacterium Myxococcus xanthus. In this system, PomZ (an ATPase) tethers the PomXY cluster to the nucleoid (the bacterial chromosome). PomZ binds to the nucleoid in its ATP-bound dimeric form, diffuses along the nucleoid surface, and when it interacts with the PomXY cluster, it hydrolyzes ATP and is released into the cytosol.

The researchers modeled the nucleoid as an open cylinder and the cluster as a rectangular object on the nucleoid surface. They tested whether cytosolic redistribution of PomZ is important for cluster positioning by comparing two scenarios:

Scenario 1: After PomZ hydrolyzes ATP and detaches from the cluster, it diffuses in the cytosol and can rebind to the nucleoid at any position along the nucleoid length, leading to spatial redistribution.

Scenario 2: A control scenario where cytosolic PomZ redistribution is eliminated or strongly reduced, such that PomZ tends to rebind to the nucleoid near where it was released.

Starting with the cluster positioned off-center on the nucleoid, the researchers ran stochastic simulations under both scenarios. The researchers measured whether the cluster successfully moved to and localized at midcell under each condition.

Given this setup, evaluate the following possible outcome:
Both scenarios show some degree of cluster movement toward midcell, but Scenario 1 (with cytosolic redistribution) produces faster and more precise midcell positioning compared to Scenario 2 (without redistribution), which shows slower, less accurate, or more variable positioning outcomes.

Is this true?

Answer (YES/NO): YES